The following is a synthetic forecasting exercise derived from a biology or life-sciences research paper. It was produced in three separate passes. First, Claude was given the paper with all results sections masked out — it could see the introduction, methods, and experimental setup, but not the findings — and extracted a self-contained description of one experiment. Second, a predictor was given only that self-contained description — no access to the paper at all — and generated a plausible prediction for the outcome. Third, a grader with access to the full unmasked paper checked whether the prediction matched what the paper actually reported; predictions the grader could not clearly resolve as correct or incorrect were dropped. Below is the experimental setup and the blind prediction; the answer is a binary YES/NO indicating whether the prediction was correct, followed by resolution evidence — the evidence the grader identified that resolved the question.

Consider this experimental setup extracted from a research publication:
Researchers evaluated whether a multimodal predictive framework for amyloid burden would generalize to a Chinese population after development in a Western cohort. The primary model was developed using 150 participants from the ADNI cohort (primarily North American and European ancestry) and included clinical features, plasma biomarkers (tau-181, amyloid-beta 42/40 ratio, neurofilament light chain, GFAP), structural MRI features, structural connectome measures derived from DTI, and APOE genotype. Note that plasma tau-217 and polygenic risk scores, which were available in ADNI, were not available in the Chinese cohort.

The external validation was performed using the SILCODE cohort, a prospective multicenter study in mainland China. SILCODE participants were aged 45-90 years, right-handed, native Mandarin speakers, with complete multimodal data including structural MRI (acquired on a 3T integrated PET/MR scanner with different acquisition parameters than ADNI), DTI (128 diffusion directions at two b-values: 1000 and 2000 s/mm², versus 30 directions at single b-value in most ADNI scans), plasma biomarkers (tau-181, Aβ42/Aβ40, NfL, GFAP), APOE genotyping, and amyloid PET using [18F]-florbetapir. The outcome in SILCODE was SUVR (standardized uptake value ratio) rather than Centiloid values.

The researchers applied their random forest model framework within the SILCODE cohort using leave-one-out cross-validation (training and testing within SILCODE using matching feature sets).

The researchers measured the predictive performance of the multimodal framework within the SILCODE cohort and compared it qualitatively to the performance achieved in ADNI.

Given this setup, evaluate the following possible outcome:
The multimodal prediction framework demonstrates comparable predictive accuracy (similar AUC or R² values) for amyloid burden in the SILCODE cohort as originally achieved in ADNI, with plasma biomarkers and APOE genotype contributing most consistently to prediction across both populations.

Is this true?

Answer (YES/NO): NO